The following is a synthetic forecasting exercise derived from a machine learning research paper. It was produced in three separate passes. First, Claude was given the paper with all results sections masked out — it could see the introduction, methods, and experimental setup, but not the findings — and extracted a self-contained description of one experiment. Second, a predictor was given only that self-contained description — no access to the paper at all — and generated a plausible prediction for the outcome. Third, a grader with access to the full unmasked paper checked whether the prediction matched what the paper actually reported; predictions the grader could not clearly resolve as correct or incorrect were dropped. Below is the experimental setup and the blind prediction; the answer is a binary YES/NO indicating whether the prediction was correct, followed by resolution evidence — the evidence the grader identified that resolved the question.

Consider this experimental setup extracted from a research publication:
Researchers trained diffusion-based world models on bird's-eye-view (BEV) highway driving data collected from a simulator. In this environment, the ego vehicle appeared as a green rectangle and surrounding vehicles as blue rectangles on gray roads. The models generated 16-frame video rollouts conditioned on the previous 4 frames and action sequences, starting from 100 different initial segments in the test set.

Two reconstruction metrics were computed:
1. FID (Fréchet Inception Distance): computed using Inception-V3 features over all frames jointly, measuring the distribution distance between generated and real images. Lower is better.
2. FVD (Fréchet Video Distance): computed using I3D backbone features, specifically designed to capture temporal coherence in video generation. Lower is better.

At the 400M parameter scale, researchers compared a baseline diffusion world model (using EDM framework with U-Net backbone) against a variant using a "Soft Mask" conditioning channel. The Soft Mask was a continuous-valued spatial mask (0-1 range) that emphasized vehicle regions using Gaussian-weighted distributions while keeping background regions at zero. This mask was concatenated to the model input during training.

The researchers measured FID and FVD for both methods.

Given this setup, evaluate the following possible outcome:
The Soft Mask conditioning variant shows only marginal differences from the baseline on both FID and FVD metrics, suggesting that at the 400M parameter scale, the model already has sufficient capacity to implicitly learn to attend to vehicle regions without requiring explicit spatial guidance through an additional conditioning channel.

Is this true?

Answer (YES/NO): NO